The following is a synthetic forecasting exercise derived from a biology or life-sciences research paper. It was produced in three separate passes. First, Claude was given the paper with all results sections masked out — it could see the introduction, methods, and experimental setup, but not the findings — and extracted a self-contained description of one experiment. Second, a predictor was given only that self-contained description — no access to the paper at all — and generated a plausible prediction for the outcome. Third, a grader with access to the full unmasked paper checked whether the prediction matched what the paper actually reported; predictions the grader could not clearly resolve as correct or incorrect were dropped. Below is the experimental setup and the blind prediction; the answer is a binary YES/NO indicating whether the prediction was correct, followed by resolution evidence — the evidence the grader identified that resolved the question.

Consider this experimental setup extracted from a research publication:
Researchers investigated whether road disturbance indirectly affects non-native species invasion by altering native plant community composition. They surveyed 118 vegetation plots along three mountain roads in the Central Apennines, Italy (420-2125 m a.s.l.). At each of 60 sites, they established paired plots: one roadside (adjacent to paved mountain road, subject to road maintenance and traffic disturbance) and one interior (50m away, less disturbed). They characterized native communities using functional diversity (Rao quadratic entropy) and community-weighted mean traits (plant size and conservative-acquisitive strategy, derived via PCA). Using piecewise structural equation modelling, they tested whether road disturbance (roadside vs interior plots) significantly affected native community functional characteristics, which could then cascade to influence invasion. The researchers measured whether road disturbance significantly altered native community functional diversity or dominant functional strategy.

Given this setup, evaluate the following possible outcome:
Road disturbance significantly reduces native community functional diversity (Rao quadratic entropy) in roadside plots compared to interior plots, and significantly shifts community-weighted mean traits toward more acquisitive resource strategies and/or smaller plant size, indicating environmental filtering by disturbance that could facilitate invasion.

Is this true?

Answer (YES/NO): NO